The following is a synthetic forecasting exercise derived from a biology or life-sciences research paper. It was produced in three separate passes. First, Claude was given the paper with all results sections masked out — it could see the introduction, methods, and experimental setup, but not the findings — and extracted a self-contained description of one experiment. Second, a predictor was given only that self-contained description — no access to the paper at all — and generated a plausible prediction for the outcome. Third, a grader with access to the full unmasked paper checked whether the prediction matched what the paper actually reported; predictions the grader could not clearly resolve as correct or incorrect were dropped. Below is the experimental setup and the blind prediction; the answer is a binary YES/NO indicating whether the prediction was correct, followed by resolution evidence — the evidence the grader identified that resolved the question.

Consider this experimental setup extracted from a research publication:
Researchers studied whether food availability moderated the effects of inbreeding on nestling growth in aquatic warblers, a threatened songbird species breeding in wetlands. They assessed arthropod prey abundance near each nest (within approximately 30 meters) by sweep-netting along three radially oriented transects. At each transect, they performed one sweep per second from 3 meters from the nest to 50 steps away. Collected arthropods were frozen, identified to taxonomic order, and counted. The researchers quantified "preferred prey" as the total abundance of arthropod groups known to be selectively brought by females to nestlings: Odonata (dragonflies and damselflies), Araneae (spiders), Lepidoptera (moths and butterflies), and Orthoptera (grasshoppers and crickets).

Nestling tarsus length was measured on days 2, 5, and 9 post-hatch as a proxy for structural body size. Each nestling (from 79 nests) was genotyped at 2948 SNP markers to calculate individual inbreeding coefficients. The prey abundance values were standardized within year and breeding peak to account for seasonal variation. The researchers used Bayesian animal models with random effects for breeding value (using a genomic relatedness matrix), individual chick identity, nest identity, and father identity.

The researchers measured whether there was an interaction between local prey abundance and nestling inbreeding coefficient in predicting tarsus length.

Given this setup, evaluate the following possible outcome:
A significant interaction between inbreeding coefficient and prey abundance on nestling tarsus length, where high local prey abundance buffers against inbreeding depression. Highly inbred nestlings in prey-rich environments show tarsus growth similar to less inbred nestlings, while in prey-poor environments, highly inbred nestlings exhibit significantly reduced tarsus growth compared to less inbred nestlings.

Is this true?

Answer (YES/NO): NO